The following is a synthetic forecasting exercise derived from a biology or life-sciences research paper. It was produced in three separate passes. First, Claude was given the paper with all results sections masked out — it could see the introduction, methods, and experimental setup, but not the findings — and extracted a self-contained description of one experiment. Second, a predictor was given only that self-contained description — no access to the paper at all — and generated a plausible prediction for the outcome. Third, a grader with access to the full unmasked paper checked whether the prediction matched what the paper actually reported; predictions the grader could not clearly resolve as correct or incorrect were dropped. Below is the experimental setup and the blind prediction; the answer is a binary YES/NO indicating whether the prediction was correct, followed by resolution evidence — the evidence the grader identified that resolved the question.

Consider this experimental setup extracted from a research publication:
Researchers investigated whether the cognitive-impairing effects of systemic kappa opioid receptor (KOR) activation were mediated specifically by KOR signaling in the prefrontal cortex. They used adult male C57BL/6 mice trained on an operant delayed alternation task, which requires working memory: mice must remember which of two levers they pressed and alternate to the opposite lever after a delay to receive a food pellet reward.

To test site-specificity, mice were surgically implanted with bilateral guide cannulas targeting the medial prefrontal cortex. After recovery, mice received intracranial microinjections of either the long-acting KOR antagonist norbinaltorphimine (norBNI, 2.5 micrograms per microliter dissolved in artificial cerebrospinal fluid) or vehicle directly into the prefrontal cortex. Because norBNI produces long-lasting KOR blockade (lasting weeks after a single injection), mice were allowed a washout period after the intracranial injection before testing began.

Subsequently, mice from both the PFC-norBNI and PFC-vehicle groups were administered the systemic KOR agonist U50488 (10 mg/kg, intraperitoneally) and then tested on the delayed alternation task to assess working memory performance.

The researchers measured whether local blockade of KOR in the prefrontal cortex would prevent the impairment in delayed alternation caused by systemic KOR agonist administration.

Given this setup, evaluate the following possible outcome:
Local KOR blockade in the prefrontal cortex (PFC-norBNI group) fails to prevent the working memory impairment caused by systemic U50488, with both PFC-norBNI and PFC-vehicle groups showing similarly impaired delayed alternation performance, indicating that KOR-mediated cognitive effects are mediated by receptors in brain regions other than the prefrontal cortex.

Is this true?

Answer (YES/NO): NO